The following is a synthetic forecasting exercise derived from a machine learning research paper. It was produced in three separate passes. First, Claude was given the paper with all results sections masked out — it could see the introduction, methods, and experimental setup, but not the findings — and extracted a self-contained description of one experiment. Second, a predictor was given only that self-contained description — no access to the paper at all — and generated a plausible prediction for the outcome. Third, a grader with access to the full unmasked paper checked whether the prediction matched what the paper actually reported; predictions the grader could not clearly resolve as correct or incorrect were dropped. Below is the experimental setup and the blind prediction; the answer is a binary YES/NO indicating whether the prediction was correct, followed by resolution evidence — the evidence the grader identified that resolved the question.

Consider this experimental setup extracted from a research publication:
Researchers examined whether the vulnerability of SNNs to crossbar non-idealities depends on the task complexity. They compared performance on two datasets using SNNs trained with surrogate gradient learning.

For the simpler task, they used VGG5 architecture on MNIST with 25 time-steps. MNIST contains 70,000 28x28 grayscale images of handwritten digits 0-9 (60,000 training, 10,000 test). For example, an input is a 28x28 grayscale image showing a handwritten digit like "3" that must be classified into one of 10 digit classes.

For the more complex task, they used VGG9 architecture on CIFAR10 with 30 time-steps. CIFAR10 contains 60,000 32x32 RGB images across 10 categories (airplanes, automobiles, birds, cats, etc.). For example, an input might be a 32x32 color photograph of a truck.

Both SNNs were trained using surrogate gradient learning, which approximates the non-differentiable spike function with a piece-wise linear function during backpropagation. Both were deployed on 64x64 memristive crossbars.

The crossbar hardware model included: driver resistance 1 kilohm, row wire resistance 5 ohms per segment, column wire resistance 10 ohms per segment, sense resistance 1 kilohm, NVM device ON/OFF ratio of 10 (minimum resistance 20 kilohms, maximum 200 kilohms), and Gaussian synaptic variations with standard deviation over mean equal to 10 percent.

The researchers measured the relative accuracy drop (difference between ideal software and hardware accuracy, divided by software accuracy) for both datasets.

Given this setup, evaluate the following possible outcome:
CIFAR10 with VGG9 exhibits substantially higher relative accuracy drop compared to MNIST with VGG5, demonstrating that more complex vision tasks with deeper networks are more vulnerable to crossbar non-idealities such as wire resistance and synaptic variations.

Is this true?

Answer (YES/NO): YES